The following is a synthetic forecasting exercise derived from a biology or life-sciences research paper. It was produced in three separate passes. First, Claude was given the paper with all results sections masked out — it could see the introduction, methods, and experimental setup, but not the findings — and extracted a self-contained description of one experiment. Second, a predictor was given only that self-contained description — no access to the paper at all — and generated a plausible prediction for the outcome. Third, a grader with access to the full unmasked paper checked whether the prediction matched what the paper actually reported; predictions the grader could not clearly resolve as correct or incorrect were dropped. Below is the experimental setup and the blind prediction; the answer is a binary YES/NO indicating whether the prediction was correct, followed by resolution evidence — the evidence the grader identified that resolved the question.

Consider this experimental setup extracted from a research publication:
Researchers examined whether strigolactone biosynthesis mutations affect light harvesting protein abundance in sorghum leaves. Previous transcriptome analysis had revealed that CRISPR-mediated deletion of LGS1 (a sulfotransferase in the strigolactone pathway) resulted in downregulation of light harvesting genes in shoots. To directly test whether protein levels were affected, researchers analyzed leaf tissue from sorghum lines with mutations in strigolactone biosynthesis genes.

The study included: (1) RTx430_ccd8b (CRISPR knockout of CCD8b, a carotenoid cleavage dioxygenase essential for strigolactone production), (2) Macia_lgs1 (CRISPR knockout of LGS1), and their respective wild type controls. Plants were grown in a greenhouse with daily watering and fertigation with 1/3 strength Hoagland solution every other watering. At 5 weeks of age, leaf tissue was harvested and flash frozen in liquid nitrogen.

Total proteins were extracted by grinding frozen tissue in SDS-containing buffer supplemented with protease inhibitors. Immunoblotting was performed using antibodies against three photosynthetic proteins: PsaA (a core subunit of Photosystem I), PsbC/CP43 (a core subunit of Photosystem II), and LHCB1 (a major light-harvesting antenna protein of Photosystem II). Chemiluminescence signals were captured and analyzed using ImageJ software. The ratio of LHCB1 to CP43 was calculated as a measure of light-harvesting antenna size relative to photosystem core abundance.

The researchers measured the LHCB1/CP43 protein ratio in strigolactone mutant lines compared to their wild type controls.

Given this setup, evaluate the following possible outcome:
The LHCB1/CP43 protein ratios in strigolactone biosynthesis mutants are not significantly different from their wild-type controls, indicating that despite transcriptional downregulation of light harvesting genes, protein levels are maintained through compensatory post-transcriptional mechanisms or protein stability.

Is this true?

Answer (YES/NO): YES